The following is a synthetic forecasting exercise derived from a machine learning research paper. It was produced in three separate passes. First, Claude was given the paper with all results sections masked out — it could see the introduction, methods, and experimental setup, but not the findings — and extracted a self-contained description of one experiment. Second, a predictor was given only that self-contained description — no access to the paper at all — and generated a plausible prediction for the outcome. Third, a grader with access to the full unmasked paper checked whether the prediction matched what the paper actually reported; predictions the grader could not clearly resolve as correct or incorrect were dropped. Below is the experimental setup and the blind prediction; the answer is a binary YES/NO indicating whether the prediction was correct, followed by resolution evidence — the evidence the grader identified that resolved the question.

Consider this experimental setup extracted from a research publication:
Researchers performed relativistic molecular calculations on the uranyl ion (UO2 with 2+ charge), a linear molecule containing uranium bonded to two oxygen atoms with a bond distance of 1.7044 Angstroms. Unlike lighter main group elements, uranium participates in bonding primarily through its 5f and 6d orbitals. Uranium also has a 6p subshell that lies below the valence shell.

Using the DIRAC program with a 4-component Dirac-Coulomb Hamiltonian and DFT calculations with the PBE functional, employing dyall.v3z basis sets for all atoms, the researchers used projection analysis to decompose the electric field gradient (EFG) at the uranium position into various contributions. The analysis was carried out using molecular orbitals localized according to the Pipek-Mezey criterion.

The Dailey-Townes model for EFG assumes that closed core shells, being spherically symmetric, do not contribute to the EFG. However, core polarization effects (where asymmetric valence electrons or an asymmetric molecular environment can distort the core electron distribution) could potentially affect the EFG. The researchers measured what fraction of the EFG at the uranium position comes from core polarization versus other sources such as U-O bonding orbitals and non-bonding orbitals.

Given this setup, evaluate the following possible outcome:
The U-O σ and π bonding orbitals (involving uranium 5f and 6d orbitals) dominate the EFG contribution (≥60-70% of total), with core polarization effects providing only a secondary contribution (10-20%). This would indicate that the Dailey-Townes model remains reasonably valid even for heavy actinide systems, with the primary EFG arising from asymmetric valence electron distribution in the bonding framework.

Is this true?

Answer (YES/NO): NO